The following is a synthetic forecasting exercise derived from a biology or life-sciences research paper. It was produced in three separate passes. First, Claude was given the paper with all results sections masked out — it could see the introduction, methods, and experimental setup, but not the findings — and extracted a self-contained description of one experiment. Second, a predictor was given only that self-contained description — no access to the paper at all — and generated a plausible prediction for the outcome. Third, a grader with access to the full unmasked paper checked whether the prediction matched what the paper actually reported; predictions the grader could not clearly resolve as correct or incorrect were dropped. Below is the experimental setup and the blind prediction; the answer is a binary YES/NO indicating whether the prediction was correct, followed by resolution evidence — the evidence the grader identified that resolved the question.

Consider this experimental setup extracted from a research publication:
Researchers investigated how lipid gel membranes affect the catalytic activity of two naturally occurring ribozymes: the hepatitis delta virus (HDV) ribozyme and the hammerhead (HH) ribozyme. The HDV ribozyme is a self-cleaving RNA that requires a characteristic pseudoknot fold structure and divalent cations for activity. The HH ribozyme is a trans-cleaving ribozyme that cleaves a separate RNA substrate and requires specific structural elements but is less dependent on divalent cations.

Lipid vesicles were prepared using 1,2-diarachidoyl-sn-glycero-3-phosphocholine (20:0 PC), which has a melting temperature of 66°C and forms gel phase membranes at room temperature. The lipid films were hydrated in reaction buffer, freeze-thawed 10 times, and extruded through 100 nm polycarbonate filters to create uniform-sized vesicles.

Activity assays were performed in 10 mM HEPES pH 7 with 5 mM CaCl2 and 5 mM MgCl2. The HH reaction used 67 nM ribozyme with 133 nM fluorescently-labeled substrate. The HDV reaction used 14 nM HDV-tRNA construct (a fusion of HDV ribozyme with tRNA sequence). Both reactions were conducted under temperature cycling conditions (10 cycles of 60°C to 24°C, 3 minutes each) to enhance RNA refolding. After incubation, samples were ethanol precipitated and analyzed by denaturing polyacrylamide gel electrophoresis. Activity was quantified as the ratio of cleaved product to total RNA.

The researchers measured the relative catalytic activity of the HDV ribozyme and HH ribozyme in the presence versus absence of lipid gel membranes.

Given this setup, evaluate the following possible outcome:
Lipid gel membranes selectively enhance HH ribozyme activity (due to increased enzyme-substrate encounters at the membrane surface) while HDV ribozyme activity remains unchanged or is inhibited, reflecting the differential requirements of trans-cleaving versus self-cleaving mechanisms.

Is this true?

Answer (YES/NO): NO